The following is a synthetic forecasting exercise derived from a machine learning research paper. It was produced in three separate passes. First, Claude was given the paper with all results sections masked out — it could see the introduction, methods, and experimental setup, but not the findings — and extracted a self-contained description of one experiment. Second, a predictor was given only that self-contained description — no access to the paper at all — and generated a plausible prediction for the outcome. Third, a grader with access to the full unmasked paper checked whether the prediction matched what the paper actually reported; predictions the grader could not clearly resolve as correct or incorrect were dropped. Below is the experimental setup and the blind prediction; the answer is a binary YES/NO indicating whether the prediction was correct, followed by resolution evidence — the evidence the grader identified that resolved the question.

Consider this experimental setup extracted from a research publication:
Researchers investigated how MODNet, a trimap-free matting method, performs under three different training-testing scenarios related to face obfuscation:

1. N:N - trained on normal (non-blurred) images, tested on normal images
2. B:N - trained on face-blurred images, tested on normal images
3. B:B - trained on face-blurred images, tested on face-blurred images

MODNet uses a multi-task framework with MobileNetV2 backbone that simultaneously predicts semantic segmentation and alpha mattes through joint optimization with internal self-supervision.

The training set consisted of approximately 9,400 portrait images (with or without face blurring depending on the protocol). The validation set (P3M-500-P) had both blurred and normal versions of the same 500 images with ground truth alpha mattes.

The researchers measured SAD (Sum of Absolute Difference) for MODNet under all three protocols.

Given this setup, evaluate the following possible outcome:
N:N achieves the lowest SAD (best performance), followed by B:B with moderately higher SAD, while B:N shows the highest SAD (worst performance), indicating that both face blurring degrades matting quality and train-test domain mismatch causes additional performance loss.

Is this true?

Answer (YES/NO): YES